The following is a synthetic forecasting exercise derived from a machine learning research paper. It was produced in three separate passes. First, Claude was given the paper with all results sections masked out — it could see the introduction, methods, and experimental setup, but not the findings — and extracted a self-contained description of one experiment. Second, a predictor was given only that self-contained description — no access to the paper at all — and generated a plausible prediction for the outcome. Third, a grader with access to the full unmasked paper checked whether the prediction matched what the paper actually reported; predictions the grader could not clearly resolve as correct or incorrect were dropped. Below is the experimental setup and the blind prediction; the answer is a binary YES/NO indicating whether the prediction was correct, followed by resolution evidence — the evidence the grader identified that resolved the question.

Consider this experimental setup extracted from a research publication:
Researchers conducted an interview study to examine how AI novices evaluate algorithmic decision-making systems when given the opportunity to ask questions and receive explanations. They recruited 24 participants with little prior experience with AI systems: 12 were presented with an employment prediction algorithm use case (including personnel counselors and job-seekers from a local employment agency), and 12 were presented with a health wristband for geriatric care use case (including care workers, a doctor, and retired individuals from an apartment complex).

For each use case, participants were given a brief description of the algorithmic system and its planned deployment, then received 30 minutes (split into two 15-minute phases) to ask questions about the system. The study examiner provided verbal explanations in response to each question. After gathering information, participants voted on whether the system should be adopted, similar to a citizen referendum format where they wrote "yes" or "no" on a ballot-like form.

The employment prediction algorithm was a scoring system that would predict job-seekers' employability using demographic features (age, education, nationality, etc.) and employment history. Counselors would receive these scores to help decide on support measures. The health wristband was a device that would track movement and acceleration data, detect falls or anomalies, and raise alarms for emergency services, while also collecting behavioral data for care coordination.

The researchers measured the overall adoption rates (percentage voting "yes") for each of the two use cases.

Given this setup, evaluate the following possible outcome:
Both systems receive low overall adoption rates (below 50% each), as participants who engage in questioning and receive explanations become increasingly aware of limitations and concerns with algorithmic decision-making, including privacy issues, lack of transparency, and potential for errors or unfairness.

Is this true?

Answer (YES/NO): NO